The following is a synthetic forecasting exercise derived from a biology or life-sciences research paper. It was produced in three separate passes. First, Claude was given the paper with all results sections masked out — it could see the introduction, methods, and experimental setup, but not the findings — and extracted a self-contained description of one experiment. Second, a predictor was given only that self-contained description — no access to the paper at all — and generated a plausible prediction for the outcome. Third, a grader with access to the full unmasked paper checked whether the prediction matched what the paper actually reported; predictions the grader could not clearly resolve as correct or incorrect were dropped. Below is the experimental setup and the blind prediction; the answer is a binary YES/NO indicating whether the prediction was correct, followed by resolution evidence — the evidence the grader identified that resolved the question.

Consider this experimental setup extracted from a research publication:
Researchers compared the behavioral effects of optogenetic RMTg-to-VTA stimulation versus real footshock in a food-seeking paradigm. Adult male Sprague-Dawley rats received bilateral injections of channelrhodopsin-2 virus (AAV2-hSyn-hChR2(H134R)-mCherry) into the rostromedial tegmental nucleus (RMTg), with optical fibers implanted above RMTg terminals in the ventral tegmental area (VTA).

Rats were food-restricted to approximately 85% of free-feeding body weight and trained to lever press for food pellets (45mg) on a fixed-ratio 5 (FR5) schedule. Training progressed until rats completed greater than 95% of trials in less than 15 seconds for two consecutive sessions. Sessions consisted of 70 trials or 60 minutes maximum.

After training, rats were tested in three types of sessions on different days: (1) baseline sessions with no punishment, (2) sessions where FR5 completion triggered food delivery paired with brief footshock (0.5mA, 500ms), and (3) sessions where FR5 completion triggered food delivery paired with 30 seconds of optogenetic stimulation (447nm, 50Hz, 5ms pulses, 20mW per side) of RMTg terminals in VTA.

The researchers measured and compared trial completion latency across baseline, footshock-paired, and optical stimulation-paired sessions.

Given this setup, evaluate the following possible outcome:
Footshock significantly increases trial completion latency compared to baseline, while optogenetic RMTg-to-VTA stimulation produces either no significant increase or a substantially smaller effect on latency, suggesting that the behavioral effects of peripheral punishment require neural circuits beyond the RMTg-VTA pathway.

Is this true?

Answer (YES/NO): NO